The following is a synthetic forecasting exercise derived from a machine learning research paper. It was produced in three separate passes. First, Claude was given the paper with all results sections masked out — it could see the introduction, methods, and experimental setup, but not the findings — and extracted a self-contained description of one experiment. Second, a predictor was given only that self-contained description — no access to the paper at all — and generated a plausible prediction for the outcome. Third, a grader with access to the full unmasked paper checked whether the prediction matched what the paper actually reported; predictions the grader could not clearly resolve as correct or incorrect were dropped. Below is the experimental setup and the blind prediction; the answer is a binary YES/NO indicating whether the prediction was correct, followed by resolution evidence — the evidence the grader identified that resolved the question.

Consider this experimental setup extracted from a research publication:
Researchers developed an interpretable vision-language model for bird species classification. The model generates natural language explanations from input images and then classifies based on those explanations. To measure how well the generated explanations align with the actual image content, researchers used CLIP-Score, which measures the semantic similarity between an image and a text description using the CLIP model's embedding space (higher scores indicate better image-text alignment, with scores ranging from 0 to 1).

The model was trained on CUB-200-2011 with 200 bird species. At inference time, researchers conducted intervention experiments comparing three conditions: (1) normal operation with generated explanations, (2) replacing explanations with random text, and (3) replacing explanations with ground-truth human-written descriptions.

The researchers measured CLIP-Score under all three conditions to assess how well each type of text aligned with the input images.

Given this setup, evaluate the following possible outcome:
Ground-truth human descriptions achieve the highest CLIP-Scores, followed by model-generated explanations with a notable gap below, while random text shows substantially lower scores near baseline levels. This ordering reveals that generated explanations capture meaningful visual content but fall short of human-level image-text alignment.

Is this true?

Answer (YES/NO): NO